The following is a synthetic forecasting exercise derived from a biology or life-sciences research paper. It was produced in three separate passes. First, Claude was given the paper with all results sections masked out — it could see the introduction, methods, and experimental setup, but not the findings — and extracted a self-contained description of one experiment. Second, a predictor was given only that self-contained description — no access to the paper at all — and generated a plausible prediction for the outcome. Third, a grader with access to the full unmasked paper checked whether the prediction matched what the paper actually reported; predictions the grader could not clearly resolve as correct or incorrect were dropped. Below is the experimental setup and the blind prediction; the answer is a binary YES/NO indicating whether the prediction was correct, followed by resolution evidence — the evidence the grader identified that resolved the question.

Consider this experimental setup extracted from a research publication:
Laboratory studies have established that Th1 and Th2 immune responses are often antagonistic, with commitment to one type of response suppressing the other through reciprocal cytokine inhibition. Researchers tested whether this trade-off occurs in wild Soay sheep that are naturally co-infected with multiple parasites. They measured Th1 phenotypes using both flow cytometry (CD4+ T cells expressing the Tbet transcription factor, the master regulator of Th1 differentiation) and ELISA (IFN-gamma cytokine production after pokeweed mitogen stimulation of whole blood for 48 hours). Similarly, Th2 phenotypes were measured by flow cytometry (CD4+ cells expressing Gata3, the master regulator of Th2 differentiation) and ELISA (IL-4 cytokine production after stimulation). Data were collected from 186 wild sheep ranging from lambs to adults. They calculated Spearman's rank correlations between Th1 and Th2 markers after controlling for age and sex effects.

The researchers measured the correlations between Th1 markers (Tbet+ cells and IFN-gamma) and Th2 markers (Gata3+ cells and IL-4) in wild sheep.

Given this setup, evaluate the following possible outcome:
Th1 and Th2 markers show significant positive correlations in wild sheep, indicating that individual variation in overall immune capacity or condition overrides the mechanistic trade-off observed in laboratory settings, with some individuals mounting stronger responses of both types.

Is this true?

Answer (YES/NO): YES